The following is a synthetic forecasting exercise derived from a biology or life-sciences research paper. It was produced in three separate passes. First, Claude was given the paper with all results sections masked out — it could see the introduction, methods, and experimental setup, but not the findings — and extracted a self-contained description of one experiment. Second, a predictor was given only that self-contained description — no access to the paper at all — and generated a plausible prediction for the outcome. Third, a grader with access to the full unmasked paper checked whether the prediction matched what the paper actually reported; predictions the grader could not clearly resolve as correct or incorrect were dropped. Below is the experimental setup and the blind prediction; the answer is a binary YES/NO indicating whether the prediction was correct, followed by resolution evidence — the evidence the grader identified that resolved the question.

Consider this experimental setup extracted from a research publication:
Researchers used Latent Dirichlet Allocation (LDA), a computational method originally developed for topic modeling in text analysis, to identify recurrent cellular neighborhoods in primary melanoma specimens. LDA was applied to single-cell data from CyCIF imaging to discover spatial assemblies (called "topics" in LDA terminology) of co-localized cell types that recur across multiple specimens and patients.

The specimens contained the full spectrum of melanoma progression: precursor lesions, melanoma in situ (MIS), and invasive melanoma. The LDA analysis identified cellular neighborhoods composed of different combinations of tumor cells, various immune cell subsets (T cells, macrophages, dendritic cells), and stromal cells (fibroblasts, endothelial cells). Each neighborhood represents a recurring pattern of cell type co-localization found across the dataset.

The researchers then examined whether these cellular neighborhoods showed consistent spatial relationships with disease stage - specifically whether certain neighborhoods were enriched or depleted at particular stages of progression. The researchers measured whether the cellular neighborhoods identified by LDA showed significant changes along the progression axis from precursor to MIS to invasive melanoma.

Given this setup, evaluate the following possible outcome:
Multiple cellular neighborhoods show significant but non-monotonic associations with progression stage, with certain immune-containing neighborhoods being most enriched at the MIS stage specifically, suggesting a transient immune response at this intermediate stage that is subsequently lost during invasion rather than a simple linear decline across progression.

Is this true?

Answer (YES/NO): NO